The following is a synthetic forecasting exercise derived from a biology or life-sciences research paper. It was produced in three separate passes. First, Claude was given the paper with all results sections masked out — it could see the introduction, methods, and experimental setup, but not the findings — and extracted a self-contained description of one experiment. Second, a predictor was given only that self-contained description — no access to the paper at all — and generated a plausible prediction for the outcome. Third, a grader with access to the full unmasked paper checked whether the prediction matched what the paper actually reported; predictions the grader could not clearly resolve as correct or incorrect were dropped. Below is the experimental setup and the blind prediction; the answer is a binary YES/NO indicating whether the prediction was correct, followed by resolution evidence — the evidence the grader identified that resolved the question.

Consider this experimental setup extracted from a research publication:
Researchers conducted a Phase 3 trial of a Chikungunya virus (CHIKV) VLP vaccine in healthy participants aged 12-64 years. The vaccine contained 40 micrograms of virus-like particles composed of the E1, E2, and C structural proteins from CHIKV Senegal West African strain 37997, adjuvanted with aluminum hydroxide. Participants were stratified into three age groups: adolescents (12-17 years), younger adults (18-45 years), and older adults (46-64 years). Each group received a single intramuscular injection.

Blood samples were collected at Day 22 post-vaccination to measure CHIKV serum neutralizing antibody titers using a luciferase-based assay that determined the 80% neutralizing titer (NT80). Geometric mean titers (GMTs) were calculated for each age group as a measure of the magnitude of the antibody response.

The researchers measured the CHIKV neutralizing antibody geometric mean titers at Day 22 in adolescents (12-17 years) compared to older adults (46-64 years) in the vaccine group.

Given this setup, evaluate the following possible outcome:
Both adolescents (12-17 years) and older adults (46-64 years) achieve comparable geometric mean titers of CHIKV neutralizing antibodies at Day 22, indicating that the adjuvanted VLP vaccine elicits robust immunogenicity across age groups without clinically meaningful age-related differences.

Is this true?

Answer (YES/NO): NO